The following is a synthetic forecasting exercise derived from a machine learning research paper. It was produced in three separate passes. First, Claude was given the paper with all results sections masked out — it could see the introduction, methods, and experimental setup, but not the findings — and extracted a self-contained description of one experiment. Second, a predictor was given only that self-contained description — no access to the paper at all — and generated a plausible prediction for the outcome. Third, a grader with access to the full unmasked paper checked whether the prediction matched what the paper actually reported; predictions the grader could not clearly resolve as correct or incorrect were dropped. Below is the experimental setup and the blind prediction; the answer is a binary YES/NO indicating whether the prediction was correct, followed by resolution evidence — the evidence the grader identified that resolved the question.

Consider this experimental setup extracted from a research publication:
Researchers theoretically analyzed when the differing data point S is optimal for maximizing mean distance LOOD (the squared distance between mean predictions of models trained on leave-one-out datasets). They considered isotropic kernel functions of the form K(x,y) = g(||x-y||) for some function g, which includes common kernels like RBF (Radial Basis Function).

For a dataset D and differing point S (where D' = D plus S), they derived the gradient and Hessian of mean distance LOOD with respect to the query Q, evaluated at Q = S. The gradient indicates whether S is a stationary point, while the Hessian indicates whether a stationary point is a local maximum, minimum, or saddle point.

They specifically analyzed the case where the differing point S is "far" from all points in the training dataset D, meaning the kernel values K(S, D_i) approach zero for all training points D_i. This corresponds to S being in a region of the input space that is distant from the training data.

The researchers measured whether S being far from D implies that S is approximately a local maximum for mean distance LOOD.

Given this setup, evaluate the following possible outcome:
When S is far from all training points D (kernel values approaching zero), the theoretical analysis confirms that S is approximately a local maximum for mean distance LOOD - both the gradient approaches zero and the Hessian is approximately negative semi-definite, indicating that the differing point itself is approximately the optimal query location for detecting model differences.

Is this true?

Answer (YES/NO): YES